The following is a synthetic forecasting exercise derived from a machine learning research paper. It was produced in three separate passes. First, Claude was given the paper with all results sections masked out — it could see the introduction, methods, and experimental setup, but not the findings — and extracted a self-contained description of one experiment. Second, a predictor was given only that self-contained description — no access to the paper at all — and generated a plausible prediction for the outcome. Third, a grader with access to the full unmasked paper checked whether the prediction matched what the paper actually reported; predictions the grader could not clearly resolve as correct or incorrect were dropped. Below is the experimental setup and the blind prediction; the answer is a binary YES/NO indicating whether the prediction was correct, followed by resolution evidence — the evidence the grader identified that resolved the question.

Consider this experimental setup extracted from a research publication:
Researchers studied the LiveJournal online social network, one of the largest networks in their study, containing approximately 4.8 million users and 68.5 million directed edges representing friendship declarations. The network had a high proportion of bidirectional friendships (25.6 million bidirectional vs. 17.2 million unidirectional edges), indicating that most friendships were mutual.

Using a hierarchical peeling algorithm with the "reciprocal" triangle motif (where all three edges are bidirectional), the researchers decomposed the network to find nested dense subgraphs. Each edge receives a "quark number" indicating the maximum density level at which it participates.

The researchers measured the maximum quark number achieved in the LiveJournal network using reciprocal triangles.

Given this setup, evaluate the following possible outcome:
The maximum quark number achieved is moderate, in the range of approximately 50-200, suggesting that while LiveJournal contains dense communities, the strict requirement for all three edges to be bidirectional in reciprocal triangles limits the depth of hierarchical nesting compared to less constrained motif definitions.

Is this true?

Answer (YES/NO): NO